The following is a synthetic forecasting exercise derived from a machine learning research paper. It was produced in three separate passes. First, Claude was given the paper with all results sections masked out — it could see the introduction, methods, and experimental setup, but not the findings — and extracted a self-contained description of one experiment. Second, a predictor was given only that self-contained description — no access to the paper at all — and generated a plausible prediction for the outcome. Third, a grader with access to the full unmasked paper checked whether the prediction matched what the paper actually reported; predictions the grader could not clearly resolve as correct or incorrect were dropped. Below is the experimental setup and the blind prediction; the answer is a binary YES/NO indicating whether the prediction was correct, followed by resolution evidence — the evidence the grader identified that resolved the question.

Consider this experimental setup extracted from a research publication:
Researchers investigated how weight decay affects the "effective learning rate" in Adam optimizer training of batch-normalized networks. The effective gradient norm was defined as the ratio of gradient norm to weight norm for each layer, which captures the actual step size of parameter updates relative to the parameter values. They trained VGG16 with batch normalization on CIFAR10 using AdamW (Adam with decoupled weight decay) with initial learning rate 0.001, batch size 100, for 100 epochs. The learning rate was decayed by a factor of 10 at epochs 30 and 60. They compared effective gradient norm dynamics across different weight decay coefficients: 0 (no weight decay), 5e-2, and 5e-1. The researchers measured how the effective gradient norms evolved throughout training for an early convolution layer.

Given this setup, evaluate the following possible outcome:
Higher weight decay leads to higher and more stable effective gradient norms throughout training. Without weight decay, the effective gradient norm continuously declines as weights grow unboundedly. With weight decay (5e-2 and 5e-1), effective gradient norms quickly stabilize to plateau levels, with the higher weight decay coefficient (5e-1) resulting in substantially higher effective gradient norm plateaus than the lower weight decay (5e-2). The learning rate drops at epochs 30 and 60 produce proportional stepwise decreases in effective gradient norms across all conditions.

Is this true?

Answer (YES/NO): NO